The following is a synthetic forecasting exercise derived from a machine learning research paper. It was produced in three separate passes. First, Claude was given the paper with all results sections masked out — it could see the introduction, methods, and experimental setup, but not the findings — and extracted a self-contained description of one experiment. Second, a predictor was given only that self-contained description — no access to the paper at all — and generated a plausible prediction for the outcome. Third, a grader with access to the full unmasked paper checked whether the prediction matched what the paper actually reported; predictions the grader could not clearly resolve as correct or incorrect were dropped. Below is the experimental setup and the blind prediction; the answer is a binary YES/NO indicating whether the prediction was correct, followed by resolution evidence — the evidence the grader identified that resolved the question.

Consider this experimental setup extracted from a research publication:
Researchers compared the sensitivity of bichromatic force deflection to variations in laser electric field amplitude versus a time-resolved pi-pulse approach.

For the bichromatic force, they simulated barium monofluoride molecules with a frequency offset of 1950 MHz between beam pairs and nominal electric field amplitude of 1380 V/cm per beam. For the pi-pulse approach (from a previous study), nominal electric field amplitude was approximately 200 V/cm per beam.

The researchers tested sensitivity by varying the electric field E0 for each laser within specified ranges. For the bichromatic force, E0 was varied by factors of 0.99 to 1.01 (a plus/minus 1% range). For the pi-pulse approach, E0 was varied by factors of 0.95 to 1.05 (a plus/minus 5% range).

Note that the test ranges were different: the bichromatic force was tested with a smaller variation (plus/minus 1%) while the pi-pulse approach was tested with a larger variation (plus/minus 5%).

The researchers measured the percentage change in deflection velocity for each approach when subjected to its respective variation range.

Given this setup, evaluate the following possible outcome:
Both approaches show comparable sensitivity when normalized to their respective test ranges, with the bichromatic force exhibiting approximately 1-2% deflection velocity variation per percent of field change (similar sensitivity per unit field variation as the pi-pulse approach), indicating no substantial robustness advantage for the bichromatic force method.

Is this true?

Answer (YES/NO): NO